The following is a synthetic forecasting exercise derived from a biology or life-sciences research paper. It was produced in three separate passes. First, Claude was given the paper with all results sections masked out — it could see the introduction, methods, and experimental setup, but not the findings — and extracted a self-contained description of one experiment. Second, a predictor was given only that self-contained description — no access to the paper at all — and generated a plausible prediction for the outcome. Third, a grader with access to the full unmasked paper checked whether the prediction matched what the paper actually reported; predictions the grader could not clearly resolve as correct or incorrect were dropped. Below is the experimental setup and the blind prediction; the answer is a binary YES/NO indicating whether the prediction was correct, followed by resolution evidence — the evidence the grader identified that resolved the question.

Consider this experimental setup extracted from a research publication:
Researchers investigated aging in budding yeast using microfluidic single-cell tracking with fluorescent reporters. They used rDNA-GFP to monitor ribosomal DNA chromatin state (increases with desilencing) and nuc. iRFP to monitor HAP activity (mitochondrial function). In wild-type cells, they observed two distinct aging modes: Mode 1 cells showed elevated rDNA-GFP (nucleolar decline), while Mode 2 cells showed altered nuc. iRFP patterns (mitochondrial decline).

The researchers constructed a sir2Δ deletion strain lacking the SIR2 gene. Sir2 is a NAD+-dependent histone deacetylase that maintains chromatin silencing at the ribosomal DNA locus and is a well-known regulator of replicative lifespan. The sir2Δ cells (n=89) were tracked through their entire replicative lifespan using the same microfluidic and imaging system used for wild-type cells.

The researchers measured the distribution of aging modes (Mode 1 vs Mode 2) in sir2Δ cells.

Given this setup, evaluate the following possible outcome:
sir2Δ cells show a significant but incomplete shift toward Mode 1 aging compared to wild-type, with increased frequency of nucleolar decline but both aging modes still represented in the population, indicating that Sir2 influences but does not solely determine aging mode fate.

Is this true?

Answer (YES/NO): YES